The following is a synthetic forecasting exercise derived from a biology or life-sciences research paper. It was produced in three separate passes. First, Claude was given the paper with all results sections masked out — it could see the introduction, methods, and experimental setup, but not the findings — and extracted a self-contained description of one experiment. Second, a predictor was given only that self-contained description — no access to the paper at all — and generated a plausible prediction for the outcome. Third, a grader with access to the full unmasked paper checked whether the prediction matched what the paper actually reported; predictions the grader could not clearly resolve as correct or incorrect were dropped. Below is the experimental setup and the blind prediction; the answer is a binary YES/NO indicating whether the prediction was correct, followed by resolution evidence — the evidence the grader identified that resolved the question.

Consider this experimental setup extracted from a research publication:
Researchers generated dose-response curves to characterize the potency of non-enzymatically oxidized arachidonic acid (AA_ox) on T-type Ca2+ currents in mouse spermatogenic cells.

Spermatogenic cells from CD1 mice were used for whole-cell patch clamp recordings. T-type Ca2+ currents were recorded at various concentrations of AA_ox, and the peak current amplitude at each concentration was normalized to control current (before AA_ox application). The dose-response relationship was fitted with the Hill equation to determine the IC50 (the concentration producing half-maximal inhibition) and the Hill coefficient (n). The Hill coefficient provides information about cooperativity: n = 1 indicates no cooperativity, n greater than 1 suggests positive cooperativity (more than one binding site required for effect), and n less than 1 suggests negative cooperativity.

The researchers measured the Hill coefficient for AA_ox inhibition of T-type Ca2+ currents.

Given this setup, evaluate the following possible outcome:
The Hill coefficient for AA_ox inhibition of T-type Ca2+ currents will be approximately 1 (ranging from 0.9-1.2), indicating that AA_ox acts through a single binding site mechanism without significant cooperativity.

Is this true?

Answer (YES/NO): NO